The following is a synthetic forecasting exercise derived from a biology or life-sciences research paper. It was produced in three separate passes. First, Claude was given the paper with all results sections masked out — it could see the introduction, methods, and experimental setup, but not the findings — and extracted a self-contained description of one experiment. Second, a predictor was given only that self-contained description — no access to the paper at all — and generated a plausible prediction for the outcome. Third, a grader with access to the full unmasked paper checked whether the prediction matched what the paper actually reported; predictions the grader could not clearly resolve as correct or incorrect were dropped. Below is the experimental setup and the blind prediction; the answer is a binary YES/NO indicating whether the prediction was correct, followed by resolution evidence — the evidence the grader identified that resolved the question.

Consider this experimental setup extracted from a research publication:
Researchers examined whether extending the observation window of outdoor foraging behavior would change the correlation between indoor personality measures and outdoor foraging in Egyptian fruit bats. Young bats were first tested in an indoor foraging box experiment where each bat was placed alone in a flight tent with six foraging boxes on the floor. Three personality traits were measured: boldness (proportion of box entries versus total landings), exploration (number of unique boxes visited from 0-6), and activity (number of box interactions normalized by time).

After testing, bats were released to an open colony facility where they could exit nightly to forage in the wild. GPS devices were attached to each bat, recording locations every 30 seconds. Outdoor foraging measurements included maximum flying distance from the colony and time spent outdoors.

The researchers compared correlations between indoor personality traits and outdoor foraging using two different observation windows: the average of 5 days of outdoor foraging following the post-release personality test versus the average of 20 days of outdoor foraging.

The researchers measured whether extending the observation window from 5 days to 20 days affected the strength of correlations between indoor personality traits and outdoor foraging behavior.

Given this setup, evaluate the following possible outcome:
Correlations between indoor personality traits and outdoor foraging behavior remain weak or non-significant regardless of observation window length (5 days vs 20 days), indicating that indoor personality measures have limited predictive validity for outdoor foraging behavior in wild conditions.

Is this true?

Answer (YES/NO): YES